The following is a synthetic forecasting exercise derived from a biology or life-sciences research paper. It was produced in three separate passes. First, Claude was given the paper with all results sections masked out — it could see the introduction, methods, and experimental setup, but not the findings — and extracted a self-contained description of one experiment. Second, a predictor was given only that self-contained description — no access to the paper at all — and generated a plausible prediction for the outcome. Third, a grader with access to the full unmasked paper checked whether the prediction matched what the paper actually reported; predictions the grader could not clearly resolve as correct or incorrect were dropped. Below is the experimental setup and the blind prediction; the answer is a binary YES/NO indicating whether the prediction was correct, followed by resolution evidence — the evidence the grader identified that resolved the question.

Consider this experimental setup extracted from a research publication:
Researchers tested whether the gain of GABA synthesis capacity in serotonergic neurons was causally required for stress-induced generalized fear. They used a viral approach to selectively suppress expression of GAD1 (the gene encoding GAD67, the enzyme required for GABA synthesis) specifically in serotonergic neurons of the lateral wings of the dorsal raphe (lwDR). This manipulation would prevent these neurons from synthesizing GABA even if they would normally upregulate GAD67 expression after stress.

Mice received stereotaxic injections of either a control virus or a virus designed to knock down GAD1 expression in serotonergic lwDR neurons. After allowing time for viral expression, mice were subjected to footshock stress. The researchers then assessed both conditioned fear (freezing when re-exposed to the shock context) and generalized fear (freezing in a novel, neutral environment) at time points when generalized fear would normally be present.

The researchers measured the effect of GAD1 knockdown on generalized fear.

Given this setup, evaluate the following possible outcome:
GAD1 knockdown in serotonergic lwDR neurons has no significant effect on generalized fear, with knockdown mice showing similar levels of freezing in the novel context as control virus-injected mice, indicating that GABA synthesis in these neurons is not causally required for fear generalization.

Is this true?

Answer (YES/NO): NO